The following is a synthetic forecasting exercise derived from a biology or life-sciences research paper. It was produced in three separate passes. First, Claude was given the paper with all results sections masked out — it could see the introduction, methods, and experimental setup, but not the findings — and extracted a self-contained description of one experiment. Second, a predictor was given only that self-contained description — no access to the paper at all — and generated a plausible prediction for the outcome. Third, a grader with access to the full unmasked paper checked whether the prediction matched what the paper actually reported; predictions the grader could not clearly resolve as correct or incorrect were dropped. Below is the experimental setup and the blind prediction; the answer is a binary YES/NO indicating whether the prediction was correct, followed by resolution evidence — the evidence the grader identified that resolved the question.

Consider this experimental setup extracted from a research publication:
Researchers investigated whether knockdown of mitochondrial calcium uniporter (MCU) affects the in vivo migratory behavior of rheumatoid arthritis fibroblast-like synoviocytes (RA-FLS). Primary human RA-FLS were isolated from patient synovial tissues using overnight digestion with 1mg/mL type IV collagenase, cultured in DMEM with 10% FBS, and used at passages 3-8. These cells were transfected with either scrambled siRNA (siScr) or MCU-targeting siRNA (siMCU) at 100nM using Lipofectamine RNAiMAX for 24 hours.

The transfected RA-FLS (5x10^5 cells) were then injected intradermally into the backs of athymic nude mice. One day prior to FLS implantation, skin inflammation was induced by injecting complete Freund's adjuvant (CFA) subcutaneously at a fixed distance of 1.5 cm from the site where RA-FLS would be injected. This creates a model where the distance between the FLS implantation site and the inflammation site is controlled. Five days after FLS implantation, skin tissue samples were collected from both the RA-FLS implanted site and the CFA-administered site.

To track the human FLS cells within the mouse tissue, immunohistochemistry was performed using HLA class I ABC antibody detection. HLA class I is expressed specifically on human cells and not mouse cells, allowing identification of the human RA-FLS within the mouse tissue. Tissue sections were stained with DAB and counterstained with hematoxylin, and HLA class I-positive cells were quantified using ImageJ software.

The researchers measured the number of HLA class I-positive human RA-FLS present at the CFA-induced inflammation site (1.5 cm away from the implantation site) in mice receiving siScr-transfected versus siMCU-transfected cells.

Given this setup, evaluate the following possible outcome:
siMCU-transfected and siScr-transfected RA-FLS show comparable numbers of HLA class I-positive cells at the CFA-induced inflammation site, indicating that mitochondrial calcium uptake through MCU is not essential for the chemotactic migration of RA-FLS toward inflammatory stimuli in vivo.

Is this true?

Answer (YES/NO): NO